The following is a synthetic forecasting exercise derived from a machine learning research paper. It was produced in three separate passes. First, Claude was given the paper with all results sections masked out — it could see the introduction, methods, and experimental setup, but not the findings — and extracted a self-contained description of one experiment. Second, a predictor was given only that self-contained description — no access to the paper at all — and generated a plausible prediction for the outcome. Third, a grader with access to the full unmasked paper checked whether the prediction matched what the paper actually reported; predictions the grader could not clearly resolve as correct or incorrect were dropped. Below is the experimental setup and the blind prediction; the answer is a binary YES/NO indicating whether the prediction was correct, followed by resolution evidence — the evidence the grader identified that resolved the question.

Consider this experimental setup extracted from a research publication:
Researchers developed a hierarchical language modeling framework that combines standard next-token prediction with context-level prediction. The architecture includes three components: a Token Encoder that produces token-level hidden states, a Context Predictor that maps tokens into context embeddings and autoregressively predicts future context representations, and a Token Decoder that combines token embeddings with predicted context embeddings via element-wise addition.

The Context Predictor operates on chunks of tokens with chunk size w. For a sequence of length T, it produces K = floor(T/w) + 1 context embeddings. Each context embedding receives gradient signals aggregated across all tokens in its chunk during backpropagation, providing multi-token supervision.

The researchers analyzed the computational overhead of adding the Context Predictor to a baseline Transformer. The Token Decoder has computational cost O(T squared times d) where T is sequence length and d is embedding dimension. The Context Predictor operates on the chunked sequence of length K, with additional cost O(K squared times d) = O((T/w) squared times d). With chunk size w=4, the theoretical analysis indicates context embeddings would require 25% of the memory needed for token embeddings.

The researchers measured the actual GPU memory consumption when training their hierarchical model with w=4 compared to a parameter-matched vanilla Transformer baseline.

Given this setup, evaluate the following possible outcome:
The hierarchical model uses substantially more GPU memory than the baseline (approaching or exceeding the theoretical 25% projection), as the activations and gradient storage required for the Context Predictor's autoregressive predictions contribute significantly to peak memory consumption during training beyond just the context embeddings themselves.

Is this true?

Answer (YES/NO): NO